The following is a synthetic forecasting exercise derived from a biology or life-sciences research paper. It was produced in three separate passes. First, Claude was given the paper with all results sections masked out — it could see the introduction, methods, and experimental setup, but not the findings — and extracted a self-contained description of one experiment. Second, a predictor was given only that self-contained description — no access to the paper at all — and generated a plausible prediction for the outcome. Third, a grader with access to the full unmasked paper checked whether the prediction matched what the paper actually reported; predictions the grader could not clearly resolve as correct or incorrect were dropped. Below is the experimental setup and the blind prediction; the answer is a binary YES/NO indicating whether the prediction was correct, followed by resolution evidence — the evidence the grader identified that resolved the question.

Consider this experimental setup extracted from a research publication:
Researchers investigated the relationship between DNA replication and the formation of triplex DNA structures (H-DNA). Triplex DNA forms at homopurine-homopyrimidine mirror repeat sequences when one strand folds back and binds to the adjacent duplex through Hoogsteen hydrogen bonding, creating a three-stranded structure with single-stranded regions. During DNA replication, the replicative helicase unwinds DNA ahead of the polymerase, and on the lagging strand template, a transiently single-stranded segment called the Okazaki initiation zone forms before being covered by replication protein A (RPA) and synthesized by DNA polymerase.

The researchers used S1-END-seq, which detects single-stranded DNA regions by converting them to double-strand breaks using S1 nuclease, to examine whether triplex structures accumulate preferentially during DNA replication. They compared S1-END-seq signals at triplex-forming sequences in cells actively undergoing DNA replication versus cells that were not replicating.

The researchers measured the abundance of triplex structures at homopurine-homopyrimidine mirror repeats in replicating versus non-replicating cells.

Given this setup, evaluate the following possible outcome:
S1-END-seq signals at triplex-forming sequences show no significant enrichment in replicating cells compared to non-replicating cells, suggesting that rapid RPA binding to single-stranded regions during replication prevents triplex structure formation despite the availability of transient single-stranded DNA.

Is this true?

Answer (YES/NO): NO